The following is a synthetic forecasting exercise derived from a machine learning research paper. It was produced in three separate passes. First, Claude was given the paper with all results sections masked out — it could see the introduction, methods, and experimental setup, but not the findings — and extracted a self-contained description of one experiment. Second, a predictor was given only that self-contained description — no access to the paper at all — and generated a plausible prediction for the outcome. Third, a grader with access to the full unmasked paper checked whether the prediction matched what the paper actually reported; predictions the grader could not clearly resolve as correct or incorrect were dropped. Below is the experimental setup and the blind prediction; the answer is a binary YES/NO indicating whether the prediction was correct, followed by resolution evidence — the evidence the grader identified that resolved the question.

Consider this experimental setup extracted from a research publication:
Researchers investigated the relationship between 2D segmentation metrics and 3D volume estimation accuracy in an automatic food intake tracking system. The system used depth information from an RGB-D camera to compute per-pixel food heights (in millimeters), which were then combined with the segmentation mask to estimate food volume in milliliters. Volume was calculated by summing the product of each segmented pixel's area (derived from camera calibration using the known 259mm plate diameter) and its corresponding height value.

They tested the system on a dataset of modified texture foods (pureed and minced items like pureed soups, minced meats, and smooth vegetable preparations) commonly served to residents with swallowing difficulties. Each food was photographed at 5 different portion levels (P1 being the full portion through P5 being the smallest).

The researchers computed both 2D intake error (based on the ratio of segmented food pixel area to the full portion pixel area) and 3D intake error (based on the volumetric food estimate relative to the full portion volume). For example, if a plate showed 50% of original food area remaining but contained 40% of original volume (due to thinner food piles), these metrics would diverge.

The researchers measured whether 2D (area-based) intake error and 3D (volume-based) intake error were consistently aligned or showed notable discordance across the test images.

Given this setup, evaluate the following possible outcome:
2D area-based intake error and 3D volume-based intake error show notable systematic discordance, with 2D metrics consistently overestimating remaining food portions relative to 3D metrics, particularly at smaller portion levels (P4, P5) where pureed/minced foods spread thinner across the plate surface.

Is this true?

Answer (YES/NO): NO